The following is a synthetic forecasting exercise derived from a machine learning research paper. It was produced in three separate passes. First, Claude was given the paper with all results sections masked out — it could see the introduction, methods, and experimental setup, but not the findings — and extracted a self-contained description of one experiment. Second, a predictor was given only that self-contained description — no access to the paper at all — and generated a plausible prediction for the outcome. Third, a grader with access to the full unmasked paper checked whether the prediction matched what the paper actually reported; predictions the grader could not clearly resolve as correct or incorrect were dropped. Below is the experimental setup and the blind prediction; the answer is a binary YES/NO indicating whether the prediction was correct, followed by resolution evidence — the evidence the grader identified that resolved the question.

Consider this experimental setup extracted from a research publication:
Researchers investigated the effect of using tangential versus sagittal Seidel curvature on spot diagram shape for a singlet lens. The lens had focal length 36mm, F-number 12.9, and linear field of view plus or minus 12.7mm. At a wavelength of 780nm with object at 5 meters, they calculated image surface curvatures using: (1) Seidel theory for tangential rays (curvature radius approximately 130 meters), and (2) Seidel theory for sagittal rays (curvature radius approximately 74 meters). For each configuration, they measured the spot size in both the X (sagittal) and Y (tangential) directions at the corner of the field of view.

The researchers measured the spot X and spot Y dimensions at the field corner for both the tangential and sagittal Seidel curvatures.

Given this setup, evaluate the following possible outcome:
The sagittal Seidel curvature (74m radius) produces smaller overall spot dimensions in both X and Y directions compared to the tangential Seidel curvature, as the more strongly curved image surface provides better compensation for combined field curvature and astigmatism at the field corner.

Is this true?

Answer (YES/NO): NO